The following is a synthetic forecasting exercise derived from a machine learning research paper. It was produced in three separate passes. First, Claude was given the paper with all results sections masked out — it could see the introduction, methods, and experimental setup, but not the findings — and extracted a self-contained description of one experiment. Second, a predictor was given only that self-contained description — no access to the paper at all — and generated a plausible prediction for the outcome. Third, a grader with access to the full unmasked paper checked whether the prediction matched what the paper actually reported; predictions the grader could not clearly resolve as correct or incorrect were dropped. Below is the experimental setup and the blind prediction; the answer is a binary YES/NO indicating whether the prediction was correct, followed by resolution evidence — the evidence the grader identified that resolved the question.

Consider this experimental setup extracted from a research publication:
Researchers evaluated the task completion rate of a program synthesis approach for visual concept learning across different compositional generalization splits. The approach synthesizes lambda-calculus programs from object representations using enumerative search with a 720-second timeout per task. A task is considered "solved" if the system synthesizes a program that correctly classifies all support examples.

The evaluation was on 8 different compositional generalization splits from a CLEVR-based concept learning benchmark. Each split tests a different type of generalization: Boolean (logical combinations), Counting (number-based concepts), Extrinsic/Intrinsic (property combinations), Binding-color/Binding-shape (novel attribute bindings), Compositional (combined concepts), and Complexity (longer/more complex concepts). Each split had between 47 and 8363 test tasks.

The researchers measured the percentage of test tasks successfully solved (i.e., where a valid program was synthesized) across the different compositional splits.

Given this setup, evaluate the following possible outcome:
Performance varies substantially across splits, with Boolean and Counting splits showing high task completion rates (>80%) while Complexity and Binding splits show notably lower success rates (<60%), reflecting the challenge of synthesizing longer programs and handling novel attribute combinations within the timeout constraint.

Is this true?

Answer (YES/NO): NO